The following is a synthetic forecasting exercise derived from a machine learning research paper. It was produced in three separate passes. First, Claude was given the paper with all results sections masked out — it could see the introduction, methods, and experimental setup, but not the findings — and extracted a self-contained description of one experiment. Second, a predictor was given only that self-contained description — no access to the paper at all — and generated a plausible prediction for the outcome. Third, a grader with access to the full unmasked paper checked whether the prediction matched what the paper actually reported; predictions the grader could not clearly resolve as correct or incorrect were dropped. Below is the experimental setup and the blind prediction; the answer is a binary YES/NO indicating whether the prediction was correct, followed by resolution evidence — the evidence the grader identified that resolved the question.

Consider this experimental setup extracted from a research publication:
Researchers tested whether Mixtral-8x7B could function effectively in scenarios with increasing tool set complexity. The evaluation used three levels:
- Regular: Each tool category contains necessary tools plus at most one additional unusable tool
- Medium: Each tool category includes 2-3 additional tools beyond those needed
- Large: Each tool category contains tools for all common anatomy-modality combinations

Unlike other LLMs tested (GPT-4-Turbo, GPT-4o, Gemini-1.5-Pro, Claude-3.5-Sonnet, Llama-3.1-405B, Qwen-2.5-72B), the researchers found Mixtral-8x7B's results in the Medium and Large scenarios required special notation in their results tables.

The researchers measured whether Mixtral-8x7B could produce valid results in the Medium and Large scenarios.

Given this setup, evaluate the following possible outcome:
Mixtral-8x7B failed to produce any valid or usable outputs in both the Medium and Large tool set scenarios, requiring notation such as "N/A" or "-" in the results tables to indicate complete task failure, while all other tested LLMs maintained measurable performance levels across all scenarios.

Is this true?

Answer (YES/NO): YES